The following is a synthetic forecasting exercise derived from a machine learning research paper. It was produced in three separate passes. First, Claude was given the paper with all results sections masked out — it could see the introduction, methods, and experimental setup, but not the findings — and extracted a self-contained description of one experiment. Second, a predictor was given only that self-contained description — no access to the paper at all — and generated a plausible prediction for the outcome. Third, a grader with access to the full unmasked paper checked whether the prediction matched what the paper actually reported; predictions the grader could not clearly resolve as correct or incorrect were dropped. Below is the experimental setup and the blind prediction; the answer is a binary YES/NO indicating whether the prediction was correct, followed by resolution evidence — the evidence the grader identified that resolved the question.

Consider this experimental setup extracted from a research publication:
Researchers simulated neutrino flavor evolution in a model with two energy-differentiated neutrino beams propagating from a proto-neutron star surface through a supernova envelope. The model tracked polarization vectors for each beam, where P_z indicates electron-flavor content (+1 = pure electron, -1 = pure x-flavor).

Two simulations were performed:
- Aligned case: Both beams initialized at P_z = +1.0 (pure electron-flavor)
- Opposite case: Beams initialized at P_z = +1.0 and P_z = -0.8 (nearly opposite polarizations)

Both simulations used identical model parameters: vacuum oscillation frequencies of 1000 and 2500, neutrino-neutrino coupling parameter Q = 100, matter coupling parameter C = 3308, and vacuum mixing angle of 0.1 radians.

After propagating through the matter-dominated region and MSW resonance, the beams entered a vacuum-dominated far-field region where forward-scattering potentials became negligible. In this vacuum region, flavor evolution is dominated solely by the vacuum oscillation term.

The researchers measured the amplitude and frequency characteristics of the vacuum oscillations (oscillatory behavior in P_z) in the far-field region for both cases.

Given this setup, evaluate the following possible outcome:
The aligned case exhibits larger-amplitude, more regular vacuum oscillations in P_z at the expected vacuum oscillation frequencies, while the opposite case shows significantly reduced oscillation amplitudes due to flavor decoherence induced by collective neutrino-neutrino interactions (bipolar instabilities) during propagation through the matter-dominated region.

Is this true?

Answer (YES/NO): NO